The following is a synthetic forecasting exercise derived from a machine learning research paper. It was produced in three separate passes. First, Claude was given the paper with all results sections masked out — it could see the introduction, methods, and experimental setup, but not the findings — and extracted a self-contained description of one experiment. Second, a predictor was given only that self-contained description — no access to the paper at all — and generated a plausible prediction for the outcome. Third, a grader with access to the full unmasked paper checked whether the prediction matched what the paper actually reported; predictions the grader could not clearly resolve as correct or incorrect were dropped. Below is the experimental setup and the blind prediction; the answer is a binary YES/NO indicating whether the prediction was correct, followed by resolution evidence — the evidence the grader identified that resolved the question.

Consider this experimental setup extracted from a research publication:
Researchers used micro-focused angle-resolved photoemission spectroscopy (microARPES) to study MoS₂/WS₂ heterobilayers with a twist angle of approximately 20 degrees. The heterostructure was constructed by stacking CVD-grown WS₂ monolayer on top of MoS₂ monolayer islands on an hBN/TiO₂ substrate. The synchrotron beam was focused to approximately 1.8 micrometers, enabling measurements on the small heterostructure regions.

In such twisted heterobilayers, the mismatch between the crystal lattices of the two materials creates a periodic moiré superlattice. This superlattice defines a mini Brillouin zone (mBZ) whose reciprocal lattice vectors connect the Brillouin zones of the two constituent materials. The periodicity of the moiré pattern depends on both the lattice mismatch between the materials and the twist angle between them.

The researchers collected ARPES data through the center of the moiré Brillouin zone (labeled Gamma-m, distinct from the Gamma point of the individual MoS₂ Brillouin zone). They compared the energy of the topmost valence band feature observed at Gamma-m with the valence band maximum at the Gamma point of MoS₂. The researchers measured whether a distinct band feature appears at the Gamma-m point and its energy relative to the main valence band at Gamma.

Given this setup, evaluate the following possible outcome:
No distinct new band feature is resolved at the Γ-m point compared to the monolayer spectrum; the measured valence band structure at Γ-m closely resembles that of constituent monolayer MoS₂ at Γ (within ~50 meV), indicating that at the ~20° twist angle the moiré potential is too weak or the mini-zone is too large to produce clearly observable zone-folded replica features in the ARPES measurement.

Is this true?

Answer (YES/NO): NO